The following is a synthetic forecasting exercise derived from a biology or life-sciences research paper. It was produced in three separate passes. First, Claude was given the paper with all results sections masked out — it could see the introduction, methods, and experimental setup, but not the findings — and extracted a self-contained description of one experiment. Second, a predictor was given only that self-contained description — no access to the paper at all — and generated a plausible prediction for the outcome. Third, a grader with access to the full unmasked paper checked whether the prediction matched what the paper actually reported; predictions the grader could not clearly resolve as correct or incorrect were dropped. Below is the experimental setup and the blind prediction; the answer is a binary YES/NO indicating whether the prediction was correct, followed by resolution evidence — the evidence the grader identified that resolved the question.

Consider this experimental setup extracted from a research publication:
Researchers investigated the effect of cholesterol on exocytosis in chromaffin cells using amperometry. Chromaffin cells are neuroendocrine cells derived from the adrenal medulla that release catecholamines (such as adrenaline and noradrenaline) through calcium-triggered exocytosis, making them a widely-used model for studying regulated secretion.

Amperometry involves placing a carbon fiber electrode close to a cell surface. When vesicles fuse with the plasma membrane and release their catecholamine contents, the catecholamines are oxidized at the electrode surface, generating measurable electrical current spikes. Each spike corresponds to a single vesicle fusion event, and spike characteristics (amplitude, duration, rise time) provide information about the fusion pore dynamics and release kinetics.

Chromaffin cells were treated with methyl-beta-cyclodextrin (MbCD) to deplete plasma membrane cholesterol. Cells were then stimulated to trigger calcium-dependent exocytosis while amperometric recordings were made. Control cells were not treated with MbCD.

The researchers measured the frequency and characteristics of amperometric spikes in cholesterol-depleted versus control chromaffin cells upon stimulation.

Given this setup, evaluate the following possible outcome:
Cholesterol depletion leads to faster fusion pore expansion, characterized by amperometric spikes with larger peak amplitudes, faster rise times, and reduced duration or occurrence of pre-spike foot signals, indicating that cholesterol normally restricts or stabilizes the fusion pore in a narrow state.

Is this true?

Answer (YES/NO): NO